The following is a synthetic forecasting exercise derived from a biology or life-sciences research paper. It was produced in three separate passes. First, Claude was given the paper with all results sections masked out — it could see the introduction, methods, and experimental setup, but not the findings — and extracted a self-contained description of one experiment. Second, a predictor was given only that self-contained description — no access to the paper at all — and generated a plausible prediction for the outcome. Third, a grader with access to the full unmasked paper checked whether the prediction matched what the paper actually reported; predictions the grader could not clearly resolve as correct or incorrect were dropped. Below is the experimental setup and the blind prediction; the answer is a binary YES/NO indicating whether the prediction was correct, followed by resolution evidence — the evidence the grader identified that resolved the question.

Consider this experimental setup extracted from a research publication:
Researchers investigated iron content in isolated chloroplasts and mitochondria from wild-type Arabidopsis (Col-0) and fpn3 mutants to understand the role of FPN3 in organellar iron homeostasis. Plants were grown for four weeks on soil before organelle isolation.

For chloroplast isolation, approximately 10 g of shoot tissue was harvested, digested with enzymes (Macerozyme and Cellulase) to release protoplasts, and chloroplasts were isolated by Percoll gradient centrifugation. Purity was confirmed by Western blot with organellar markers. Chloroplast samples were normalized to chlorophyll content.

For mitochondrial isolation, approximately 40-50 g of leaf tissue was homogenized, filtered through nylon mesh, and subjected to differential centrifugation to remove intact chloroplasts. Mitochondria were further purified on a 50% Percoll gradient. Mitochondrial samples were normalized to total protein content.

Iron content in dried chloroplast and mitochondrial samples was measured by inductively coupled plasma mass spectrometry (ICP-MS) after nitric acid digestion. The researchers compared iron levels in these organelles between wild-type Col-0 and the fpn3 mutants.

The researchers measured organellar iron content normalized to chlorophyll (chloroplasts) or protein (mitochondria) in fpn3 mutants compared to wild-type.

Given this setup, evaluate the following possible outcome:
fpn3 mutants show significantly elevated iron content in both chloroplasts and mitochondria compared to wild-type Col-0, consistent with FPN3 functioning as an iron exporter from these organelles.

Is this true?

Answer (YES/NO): YES